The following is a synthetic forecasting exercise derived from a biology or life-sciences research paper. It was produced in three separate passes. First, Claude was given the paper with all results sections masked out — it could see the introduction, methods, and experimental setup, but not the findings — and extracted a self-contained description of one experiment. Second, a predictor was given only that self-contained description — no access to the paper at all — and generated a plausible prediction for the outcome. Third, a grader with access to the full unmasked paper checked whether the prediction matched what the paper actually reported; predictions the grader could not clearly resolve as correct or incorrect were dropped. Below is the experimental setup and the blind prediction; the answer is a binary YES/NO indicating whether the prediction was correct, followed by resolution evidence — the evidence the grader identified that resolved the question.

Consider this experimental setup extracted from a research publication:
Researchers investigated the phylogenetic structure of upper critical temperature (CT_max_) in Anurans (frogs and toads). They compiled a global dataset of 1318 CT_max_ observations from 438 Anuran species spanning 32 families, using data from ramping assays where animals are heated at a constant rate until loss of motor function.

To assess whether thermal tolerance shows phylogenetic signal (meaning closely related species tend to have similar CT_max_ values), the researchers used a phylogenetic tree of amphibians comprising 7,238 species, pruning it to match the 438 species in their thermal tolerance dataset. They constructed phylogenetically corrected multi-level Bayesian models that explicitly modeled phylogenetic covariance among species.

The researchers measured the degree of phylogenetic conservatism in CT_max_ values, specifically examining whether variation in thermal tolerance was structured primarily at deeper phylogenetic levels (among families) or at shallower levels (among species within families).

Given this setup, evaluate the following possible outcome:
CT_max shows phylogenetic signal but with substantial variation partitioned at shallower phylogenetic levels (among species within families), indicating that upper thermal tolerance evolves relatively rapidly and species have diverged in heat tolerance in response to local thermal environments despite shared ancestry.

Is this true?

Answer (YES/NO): NO